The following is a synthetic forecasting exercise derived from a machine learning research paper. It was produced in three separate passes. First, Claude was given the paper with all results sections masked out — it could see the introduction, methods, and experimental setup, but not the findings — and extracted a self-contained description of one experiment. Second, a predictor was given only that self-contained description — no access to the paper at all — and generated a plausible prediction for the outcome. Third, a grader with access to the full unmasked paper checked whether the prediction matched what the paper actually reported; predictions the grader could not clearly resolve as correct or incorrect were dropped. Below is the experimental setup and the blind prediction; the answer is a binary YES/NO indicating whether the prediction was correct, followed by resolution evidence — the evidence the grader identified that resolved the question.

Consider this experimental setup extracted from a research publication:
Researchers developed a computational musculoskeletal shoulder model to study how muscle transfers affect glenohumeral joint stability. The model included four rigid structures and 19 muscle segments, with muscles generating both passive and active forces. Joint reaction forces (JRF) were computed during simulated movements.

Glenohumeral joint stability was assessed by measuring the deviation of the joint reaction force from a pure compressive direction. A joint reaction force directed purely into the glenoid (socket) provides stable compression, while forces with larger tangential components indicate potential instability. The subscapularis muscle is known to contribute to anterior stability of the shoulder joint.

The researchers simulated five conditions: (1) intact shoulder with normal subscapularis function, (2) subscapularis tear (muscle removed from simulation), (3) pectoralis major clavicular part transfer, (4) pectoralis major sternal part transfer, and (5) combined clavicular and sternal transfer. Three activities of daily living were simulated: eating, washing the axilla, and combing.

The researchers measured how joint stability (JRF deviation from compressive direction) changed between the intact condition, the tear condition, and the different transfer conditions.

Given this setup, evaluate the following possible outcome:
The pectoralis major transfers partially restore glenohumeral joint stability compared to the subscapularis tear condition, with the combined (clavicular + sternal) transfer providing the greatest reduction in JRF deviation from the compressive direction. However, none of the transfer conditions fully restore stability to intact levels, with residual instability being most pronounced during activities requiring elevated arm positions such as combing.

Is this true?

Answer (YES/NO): NO